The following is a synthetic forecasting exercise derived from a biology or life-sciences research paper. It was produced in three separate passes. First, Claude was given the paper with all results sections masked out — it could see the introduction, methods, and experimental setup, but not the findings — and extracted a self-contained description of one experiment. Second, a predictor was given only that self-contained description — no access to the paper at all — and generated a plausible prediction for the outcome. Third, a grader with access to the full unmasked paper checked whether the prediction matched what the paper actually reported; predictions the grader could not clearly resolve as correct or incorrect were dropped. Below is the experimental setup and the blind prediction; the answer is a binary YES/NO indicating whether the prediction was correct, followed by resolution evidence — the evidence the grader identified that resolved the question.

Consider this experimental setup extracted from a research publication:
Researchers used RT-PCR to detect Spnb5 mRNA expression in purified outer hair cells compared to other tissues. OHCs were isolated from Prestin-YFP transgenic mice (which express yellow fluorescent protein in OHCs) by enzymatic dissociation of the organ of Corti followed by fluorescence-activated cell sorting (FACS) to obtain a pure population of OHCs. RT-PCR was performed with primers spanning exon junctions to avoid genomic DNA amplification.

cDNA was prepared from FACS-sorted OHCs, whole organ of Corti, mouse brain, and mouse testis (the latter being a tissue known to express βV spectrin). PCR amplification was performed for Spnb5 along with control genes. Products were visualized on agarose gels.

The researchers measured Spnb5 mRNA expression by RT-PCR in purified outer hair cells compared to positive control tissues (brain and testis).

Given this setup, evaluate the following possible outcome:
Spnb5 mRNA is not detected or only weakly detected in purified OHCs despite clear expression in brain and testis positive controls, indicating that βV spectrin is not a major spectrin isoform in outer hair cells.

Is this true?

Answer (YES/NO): YES